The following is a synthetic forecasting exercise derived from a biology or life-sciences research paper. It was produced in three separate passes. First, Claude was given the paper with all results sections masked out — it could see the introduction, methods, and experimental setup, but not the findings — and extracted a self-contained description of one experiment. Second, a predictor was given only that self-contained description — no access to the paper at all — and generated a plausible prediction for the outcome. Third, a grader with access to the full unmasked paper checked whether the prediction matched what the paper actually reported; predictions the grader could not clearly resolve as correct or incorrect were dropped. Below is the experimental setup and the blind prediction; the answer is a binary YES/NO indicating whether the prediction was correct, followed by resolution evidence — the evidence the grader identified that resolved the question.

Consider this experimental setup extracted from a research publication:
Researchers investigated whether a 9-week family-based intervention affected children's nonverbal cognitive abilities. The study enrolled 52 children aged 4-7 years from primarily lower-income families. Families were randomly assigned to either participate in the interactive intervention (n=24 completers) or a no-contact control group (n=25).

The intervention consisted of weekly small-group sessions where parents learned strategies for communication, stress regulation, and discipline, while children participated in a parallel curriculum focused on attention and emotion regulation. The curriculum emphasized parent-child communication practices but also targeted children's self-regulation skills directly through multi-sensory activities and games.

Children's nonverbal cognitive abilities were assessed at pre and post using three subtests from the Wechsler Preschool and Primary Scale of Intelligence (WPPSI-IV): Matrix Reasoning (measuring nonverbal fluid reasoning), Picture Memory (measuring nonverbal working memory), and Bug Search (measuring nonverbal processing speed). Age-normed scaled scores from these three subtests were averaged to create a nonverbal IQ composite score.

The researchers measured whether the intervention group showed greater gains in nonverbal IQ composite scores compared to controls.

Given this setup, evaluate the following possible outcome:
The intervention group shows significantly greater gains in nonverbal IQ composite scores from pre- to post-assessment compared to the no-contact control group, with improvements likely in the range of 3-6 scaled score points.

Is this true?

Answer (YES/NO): NO